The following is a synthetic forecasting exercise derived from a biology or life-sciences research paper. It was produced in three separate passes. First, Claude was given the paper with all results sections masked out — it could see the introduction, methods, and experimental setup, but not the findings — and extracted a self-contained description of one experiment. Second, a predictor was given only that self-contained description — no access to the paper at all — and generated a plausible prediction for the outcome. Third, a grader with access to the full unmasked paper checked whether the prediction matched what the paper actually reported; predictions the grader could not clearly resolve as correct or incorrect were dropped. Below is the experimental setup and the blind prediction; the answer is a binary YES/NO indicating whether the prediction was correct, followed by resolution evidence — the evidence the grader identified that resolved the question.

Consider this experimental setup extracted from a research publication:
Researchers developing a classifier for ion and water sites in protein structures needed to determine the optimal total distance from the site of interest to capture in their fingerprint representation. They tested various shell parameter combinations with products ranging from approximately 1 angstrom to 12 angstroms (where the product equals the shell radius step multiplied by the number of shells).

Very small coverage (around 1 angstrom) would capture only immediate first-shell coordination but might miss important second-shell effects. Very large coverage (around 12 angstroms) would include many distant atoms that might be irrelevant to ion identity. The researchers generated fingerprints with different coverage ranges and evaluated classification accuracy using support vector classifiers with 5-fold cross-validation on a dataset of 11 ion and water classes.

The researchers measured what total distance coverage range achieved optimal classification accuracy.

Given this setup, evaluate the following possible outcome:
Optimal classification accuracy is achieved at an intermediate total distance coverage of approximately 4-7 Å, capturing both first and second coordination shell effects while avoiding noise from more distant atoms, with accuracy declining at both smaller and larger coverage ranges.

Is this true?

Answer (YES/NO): NO